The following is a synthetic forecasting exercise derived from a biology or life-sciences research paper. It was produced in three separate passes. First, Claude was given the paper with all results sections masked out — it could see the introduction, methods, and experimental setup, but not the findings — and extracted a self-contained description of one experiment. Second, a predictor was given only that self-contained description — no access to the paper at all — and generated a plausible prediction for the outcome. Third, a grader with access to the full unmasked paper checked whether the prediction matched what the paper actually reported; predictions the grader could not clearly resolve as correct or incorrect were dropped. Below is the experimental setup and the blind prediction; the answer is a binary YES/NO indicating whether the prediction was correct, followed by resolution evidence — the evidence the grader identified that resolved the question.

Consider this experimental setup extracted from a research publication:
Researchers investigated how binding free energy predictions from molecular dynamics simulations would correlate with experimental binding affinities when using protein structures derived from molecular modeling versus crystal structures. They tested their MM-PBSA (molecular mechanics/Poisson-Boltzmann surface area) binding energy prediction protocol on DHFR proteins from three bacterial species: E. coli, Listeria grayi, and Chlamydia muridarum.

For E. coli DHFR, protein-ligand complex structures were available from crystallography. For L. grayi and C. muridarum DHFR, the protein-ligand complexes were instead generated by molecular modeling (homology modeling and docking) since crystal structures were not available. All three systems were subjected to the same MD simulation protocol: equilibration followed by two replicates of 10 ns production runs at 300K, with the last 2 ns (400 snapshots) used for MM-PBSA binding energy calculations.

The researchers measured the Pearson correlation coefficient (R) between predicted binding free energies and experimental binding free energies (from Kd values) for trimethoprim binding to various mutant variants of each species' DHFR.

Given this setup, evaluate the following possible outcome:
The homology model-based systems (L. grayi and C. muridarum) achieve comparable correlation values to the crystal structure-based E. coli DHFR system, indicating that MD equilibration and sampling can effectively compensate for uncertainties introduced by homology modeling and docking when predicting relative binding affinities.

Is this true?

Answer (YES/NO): NO